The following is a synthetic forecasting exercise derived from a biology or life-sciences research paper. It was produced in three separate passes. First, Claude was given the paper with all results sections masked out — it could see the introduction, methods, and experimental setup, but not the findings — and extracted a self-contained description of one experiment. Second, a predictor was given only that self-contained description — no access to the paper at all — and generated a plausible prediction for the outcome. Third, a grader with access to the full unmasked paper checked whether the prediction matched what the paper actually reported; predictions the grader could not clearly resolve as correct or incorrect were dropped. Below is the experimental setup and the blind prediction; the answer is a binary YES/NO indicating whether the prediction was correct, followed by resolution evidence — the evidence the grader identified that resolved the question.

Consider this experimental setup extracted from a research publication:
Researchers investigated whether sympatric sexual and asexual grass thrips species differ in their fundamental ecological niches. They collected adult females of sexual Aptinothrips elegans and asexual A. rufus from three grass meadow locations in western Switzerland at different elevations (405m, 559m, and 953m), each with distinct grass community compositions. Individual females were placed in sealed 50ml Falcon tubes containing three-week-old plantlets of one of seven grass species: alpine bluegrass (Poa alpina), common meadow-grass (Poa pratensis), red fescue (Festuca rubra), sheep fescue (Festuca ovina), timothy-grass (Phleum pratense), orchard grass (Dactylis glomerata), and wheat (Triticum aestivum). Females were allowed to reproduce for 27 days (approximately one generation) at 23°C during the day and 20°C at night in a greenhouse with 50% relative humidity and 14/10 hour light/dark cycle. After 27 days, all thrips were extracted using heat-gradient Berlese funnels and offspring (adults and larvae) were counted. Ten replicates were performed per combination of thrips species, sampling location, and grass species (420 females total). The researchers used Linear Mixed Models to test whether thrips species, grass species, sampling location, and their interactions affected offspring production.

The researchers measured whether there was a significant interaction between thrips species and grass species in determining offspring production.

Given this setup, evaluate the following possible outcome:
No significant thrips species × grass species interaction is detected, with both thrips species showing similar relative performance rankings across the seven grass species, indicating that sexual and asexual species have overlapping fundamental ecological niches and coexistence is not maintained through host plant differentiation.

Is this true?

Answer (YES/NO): NO